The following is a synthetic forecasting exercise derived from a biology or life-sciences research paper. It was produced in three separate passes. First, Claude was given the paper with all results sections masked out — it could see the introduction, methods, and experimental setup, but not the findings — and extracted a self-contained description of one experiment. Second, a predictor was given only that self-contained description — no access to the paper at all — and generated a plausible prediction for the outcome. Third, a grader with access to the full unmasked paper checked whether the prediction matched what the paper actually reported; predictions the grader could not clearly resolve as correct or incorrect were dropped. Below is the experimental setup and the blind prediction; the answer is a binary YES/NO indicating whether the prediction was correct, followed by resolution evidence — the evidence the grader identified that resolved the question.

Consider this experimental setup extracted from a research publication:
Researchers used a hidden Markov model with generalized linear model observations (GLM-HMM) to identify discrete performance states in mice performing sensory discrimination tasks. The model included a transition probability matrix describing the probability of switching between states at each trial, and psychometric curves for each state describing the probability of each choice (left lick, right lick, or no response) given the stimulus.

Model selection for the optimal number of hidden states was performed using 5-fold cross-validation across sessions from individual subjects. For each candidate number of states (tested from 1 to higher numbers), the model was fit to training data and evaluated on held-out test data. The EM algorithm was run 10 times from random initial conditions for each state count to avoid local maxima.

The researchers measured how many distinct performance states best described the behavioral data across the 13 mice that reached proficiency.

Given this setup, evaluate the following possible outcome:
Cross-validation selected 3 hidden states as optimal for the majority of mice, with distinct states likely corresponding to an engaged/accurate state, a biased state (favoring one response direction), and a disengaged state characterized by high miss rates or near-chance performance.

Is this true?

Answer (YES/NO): NO